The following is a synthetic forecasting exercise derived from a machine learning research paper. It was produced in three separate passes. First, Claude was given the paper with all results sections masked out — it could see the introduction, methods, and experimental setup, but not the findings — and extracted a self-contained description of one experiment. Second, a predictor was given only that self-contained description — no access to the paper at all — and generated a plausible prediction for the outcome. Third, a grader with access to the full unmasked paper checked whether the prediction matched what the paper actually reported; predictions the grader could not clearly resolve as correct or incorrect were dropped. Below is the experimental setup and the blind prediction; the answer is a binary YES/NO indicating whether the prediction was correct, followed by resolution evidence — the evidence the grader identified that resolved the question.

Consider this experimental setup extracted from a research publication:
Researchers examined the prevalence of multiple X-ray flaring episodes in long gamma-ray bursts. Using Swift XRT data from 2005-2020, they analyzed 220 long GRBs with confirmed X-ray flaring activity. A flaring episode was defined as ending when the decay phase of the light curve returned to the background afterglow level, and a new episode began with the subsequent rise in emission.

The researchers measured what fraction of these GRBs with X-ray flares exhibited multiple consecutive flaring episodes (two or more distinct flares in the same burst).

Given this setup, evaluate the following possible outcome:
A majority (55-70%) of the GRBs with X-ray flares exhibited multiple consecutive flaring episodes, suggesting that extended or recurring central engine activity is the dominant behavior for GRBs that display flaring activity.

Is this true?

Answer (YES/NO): NO